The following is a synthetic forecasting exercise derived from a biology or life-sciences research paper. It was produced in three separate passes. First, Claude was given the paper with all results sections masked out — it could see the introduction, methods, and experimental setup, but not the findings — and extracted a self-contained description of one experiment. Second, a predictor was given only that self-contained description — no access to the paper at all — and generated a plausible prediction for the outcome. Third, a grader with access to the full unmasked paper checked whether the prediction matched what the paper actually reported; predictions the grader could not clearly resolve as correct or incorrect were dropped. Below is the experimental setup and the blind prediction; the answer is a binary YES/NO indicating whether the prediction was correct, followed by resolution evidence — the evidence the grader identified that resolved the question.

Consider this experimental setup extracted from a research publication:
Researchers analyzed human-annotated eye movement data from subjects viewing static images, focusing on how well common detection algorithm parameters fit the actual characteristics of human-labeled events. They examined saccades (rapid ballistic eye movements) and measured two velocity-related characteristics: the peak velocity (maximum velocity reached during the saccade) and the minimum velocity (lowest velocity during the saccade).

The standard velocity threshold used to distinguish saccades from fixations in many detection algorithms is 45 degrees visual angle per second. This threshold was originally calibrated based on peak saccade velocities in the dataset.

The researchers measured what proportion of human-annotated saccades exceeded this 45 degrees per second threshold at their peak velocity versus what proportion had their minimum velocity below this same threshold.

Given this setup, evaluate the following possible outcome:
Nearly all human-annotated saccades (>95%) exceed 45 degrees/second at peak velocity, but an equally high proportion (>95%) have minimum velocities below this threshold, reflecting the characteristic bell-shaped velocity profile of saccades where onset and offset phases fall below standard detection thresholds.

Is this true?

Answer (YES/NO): NO